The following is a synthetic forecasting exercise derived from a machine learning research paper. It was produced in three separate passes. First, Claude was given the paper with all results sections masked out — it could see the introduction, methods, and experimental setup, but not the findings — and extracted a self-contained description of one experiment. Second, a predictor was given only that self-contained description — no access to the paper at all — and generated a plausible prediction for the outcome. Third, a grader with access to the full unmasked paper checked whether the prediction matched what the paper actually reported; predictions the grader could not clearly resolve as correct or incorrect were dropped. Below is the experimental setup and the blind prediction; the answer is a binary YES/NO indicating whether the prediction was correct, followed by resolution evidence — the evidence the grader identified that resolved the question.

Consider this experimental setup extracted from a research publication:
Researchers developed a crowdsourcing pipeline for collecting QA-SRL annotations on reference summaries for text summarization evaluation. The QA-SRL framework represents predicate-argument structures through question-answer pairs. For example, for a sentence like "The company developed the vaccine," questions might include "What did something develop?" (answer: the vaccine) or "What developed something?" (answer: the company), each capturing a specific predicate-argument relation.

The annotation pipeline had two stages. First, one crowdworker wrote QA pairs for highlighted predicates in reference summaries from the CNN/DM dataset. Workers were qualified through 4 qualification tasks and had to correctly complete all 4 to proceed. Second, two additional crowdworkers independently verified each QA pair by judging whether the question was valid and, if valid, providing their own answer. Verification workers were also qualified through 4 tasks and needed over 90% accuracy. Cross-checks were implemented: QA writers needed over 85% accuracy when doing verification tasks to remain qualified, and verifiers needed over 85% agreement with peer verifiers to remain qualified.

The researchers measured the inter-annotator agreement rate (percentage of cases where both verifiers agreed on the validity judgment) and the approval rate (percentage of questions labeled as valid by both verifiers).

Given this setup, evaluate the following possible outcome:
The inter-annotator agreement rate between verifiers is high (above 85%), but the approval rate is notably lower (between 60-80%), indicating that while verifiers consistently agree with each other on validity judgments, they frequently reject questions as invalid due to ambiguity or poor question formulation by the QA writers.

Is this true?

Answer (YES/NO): NO